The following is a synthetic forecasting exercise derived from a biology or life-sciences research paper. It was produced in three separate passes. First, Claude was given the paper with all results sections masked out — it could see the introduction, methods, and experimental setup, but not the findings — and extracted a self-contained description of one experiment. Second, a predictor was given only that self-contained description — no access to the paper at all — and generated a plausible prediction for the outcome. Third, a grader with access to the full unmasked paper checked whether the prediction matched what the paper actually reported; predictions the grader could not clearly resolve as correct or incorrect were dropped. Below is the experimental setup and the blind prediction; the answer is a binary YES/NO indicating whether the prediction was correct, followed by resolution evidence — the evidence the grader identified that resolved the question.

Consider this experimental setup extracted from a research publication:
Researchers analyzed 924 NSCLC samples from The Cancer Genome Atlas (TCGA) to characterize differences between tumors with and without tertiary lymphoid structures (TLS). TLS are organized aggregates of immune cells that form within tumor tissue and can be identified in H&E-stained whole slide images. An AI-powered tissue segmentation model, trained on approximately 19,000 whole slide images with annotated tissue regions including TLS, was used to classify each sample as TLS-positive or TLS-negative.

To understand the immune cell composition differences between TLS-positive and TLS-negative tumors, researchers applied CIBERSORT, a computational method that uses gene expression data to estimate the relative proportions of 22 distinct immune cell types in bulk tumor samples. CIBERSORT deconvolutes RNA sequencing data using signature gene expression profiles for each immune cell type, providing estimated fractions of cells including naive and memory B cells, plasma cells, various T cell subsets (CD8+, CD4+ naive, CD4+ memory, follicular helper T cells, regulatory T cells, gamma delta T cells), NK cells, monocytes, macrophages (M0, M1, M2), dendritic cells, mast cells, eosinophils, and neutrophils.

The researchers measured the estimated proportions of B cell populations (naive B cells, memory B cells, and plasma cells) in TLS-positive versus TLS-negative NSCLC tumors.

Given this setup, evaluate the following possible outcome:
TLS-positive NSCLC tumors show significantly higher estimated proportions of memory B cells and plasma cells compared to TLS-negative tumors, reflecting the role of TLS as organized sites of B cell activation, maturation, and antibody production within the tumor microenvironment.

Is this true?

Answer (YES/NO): NO